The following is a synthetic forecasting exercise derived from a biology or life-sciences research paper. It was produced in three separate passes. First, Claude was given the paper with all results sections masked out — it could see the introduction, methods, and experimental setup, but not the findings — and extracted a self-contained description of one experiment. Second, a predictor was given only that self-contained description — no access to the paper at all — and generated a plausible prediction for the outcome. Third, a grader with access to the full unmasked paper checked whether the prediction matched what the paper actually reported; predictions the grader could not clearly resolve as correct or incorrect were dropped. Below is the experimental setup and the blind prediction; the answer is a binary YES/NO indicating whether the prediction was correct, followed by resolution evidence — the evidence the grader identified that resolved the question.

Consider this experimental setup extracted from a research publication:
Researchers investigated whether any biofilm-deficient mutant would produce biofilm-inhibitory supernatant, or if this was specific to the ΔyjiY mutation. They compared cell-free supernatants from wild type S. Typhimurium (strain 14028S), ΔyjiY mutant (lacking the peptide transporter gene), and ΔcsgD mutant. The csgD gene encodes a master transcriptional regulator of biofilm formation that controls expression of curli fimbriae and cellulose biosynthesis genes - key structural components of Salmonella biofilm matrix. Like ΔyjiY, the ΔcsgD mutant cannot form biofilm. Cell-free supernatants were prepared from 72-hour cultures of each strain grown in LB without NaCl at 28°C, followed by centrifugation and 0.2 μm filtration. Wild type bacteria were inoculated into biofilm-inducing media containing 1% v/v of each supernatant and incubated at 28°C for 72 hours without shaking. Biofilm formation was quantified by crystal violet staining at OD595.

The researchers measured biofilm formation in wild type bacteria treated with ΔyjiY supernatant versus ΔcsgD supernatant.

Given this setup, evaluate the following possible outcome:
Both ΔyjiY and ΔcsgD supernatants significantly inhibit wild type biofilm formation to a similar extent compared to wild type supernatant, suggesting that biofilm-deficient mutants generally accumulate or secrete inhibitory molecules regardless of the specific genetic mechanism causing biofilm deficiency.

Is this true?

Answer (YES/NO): NO